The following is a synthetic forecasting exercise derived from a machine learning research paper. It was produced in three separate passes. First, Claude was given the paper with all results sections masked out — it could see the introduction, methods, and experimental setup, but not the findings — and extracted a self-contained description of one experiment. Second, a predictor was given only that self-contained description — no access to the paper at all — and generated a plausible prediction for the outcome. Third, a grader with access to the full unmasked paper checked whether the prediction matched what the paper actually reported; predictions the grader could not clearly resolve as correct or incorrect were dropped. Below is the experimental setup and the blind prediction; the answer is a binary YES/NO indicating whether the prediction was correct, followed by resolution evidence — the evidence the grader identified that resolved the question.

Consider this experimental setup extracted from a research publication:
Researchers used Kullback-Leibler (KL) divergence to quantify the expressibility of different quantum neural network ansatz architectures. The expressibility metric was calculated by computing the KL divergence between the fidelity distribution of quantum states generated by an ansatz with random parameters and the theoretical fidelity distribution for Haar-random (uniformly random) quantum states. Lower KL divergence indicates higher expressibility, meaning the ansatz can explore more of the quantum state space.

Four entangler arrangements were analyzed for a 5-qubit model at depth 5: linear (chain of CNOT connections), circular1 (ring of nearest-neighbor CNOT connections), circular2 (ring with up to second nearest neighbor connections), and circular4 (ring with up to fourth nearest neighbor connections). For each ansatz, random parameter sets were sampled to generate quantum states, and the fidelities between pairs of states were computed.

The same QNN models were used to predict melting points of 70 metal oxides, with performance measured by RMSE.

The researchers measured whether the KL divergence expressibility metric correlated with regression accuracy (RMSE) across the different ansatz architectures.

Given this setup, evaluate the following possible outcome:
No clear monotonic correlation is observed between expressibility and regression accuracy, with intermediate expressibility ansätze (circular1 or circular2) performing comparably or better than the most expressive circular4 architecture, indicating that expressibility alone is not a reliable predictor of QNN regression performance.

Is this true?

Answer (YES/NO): NO